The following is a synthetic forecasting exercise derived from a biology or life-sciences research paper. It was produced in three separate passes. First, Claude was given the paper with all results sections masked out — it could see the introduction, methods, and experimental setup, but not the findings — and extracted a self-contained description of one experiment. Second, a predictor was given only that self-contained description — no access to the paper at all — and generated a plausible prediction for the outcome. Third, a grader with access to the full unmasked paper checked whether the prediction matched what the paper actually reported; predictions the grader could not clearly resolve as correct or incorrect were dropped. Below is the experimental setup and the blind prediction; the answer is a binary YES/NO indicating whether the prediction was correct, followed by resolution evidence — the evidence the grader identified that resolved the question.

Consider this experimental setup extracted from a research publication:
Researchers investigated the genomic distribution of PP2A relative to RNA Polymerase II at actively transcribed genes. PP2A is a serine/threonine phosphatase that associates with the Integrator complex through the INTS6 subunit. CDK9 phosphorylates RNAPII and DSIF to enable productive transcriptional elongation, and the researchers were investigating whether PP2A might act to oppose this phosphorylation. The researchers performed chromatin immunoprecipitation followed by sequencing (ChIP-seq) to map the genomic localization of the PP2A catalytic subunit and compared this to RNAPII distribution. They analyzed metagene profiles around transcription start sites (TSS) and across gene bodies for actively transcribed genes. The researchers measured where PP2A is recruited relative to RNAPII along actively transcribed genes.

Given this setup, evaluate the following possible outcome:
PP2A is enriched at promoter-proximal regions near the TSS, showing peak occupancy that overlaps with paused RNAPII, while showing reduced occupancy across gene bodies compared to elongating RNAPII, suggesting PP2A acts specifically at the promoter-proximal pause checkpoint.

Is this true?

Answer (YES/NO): NO